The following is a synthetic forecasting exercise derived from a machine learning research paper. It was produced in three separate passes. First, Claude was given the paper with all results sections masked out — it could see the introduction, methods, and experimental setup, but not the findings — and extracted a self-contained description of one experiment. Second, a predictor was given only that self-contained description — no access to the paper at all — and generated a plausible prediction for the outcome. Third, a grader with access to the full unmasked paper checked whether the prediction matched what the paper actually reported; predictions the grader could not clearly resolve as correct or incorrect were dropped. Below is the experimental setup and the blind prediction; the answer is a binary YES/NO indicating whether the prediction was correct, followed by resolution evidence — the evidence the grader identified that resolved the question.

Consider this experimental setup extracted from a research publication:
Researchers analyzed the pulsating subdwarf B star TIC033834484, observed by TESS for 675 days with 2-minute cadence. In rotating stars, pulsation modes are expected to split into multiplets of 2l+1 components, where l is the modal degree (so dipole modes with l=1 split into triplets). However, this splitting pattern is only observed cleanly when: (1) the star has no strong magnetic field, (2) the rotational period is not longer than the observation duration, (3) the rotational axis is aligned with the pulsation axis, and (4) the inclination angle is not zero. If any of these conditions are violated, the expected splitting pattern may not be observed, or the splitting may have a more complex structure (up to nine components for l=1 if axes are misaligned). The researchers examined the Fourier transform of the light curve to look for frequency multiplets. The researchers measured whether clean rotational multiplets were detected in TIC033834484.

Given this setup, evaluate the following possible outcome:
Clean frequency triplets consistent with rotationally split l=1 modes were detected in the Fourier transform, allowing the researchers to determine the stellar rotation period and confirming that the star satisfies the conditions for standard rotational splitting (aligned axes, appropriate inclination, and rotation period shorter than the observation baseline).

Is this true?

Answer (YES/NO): YES